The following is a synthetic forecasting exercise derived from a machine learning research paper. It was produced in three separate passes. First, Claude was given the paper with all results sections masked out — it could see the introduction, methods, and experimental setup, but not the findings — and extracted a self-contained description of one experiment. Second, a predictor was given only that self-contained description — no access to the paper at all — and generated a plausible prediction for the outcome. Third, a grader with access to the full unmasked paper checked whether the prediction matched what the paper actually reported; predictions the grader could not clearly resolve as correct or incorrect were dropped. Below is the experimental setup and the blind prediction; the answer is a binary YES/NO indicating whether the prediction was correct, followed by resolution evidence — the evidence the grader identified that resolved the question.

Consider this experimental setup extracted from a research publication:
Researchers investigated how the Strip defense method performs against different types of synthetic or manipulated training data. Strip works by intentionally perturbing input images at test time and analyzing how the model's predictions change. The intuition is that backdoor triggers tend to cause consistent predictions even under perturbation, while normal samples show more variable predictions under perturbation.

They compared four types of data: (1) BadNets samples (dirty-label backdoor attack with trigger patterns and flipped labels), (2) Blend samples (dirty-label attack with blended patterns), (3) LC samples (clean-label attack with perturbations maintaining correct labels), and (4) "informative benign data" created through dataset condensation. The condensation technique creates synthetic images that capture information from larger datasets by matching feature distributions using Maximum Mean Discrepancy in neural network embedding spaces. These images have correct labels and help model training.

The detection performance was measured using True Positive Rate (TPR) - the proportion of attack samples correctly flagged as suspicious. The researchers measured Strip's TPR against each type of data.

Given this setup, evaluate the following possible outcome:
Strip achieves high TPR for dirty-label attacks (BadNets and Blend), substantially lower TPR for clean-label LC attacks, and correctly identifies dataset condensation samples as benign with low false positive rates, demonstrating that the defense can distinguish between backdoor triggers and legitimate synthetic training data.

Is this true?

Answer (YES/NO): NO